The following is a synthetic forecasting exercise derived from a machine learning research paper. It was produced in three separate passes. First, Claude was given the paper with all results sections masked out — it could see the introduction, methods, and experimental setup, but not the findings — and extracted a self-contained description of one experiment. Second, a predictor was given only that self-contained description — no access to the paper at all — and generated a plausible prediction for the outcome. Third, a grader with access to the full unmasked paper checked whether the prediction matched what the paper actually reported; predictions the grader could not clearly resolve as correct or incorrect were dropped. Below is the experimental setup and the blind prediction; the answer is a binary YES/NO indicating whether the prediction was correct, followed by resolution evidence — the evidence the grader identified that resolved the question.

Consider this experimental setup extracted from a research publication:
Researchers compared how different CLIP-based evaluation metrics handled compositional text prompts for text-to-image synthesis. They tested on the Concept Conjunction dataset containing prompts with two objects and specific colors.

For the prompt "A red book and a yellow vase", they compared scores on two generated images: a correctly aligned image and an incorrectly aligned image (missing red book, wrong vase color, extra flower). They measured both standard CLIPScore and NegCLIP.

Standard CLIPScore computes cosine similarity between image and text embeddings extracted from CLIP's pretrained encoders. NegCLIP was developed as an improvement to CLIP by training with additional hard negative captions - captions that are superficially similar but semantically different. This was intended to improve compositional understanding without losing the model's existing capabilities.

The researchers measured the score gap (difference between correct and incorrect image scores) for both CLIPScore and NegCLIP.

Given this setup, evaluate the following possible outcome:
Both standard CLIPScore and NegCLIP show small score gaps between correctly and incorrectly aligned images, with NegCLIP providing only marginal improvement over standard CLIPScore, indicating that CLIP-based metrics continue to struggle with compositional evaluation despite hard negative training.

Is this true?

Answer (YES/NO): YES